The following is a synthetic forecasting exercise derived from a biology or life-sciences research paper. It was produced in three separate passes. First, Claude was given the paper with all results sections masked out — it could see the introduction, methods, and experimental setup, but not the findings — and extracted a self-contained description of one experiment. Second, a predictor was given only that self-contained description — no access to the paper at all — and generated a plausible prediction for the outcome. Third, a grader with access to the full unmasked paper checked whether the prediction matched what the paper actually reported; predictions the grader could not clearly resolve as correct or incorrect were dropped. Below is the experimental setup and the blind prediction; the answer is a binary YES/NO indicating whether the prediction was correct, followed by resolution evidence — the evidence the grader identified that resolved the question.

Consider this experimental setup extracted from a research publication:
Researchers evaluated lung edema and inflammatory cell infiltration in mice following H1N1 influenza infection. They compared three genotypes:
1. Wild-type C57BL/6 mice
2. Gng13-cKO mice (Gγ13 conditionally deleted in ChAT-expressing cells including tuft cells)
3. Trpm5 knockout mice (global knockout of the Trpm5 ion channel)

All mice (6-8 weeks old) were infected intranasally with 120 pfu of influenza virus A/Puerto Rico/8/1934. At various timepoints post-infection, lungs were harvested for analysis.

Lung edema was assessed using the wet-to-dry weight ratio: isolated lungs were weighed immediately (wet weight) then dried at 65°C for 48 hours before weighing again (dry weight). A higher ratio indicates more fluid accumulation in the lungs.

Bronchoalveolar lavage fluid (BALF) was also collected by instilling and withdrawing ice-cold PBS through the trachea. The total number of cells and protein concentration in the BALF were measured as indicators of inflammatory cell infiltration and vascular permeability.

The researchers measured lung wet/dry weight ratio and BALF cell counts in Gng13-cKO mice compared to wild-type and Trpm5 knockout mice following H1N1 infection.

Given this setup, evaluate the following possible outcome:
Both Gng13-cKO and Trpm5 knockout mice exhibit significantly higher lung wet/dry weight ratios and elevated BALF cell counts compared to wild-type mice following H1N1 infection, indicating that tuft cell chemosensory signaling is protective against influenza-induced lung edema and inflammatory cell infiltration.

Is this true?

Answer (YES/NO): NO